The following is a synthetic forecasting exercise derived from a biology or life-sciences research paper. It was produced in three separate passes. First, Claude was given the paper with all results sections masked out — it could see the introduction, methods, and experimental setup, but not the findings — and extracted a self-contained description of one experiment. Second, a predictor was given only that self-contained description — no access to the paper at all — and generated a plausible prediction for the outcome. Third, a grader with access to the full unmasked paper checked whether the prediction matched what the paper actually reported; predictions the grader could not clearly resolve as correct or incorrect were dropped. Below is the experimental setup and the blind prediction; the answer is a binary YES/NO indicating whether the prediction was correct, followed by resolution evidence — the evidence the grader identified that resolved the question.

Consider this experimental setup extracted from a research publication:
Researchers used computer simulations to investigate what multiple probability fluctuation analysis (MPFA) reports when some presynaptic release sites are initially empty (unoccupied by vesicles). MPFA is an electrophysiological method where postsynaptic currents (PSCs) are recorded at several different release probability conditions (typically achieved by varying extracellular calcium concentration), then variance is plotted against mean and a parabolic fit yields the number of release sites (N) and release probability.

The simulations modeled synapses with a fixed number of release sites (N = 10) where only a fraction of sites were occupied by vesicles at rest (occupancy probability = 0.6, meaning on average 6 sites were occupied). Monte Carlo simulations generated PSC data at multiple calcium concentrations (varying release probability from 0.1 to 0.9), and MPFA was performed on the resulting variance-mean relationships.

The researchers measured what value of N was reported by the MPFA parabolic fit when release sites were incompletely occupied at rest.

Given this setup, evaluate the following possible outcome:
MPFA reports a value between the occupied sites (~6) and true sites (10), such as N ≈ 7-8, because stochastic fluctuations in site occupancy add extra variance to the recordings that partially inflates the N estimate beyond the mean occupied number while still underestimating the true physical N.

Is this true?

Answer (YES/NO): NO